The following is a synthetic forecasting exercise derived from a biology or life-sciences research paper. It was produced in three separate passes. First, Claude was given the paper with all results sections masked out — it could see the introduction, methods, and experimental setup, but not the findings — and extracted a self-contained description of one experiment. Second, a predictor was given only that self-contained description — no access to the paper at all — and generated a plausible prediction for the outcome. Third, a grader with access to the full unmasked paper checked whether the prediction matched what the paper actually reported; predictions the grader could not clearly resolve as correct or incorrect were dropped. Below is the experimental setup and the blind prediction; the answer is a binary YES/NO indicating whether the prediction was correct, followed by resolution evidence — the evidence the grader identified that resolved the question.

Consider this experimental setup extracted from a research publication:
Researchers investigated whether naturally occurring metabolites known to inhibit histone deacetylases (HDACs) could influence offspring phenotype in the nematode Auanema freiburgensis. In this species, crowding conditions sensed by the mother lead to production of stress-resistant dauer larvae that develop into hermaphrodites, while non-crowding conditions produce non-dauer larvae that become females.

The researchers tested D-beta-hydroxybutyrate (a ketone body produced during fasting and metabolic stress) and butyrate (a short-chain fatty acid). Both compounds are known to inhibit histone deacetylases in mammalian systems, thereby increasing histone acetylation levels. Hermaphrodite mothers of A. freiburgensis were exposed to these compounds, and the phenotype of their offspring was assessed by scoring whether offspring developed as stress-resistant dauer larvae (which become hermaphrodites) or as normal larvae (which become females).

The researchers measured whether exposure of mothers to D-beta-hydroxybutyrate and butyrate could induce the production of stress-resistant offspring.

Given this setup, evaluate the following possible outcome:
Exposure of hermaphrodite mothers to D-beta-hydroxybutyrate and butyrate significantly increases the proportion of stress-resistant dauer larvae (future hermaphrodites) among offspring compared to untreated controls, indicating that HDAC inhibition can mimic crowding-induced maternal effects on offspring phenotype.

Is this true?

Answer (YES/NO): YES